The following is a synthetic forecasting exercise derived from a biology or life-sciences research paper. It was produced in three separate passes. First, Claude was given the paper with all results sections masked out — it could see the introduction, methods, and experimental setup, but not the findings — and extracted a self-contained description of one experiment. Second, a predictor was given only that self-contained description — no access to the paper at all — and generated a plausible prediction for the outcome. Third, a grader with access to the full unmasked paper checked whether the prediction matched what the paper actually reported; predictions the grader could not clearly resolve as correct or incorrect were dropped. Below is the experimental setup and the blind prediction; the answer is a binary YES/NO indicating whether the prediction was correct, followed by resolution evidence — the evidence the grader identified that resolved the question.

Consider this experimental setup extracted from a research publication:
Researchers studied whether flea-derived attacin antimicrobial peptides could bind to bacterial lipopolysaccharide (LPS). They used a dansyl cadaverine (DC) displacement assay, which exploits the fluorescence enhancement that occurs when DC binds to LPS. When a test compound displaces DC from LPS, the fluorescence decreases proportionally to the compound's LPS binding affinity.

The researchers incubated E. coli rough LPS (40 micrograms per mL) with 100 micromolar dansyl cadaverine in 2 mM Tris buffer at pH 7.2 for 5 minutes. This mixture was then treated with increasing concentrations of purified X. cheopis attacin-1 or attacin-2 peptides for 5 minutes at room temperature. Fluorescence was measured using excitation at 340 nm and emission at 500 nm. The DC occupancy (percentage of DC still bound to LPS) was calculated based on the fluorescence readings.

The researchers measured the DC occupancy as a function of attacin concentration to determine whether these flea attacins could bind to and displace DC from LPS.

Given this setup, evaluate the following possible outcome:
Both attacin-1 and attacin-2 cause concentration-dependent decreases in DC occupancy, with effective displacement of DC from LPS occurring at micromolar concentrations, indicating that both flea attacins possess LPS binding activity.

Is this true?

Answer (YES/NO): YES